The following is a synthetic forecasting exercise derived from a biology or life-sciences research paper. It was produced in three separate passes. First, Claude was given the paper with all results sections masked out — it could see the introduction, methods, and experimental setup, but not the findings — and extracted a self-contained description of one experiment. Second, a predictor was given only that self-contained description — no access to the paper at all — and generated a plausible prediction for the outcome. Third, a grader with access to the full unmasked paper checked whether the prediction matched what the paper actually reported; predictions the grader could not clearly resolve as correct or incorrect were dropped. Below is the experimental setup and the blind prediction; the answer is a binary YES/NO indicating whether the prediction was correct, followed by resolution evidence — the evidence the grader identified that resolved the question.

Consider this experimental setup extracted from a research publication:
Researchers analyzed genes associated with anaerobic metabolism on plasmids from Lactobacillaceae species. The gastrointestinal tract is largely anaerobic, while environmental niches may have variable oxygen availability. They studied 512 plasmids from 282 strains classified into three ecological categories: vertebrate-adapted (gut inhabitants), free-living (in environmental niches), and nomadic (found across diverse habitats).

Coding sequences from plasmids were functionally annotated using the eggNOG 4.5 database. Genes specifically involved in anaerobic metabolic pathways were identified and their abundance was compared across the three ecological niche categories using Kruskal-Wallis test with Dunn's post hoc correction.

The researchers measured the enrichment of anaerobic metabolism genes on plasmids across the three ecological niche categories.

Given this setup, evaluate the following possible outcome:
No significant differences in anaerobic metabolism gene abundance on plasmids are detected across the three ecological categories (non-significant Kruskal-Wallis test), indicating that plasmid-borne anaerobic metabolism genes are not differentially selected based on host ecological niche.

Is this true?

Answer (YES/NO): NO